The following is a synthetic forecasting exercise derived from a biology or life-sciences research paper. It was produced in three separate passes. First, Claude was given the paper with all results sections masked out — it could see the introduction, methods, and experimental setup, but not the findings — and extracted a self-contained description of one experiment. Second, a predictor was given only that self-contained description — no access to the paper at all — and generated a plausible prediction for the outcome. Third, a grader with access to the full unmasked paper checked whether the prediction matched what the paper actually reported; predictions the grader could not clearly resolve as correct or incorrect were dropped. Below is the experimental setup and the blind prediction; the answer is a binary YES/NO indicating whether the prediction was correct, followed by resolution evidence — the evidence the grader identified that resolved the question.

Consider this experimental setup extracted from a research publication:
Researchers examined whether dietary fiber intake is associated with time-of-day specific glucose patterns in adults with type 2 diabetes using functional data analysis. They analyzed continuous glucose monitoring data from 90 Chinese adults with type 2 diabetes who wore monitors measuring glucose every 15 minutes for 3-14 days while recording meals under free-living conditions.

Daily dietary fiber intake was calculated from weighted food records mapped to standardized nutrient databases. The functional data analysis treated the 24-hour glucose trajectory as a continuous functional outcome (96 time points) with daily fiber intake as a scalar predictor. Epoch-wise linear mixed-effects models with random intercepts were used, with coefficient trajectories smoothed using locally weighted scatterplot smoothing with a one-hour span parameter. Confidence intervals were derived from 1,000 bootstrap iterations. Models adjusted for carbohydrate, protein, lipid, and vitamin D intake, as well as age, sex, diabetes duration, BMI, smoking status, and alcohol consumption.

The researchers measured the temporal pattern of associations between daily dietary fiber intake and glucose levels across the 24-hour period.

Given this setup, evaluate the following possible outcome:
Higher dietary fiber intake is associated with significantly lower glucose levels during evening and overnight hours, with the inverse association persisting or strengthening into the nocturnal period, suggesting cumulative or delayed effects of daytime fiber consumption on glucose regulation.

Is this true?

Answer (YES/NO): NO